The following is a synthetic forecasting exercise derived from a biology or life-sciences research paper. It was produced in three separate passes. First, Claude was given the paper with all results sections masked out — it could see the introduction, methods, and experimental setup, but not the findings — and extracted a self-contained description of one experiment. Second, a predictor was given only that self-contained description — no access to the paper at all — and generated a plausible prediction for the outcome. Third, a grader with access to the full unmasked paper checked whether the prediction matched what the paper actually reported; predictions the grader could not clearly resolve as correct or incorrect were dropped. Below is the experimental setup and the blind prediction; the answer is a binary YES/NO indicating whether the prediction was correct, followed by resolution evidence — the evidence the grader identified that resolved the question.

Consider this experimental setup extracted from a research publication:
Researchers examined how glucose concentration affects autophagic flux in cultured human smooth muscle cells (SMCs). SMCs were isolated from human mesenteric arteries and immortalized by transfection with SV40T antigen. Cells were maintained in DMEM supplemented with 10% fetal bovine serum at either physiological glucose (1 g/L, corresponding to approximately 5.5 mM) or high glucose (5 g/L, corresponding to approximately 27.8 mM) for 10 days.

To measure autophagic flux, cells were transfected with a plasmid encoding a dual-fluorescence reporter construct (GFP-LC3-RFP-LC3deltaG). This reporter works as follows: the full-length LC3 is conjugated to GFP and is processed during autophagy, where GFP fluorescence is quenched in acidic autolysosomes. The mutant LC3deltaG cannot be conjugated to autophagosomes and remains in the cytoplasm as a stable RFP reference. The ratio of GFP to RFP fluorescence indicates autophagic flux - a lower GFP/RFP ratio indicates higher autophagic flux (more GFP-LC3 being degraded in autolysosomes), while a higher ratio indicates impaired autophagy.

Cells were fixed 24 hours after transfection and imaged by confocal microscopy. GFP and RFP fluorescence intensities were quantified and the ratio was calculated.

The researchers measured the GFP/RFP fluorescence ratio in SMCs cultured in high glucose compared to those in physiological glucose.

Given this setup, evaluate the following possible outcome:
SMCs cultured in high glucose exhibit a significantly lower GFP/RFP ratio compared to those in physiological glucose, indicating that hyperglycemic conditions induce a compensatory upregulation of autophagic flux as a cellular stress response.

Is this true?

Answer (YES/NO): NO